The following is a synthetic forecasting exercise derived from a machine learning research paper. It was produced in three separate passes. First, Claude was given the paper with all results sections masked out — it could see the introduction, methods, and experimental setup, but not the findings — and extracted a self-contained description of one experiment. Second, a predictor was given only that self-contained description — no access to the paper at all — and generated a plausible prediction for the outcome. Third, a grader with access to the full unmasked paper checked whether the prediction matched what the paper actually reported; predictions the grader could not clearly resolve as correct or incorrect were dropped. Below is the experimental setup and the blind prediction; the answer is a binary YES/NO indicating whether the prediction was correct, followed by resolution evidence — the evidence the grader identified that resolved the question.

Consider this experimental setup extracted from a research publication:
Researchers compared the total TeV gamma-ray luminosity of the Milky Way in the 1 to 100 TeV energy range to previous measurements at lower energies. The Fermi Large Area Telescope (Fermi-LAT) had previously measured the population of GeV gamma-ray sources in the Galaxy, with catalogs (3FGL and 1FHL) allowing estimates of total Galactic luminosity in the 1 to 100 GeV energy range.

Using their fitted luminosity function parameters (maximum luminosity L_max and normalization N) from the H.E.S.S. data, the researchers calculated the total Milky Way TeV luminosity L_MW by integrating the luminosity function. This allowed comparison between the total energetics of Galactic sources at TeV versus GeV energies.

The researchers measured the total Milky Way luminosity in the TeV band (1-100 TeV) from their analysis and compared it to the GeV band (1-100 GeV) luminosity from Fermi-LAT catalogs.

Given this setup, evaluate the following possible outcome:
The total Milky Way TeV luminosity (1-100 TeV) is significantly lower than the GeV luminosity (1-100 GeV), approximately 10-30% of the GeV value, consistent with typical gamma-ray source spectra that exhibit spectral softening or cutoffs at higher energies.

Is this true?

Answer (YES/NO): YES